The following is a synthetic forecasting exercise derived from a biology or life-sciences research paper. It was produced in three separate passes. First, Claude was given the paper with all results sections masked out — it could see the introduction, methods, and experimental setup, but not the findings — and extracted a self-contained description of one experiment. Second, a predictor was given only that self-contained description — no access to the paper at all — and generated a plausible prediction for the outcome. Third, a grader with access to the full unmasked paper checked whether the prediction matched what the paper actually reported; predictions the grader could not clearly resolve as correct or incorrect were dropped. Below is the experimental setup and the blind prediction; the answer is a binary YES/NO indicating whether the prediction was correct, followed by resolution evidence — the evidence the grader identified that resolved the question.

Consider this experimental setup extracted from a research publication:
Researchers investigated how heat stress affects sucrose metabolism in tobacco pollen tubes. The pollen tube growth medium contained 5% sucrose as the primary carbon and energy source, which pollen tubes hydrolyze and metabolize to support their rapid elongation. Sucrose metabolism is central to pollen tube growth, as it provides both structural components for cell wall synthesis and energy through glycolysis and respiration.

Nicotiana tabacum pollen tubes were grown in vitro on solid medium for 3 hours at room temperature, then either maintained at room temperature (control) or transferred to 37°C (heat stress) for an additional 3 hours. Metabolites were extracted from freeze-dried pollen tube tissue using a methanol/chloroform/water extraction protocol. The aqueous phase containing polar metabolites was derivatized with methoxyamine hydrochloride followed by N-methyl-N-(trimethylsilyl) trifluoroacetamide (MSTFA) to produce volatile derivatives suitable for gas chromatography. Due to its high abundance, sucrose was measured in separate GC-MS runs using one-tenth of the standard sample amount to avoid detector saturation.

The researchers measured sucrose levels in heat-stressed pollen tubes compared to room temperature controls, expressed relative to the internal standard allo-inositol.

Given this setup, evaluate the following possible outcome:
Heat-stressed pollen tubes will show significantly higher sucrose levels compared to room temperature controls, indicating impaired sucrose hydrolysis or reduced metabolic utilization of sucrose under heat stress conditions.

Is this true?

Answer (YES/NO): YES